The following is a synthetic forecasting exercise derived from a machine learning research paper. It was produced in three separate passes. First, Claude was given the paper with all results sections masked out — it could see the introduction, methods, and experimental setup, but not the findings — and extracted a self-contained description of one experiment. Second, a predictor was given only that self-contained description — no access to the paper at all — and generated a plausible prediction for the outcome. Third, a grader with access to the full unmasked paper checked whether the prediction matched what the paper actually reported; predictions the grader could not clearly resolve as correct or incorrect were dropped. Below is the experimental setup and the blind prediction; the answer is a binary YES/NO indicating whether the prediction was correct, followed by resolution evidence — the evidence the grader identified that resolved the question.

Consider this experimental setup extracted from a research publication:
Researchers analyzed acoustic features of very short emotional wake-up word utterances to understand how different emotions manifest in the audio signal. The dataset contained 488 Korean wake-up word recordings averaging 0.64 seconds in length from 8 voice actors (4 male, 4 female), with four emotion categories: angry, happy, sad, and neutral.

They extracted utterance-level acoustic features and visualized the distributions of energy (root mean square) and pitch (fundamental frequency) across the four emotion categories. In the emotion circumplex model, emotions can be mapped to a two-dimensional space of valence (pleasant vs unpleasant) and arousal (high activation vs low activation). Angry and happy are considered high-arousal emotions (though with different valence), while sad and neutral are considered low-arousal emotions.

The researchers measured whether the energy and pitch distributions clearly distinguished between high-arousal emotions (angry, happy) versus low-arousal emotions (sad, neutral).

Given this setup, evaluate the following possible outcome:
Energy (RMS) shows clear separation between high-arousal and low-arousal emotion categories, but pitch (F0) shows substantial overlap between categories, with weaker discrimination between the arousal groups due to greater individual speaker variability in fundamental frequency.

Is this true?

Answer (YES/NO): NO